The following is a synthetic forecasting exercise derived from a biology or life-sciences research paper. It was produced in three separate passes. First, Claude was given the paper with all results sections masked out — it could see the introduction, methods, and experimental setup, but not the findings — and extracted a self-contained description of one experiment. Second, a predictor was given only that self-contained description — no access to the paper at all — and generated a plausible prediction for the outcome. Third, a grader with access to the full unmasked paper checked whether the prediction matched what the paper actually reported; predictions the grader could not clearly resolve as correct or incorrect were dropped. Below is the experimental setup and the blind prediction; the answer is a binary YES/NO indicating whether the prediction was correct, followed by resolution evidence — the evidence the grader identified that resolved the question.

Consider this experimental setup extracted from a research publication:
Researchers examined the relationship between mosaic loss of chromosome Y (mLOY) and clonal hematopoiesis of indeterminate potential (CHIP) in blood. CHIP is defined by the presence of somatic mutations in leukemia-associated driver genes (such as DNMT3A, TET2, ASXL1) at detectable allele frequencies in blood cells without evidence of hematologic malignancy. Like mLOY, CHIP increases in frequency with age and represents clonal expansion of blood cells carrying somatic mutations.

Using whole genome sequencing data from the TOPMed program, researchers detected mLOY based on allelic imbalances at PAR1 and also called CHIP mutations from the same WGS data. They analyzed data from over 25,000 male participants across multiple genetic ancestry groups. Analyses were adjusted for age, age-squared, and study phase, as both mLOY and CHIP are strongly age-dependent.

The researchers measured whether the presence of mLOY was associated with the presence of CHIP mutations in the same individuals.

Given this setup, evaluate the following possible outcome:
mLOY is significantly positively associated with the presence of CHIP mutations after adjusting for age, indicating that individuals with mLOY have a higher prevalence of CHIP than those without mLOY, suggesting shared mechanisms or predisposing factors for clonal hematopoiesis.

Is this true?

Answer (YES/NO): NO